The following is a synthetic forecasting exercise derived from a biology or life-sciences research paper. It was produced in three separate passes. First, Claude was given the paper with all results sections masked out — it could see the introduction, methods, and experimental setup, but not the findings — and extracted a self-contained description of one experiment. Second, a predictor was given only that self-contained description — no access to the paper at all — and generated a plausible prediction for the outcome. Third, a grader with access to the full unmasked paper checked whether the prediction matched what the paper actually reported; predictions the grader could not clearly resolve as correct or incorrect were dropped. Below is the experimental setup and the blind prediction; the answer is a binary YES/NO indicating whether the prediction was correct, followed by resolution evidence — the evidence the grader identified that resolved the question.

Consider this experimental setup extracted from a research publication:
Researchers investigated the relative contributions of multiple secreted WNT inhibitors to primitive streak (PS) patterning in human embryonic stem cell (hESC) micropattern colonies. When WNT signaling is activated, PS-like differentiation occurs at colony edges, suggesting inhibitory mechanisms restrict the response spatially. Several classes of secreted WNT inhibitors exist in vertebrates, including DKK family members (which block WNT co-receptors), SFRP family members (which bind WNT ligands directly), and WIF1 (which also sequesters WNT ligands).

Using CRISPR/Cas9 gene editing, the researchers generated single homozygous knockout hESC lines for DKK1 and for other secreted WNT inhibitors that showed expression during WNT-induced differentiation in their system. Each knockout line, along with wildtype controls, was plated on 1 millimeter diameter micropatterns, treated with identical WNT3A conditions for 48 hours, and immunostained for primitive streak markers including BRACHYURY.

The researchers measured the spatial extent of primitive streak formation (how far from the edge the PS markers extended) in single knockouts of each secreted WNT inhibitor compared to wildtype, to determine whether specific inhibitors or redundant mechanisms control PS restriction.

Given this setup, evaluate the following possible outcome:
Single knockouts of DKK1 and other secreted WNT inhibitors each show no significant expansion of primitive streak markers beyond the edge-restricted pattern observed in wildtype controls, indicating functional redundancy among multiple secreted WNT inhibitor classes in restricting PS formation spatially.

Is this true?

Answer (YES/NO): NO